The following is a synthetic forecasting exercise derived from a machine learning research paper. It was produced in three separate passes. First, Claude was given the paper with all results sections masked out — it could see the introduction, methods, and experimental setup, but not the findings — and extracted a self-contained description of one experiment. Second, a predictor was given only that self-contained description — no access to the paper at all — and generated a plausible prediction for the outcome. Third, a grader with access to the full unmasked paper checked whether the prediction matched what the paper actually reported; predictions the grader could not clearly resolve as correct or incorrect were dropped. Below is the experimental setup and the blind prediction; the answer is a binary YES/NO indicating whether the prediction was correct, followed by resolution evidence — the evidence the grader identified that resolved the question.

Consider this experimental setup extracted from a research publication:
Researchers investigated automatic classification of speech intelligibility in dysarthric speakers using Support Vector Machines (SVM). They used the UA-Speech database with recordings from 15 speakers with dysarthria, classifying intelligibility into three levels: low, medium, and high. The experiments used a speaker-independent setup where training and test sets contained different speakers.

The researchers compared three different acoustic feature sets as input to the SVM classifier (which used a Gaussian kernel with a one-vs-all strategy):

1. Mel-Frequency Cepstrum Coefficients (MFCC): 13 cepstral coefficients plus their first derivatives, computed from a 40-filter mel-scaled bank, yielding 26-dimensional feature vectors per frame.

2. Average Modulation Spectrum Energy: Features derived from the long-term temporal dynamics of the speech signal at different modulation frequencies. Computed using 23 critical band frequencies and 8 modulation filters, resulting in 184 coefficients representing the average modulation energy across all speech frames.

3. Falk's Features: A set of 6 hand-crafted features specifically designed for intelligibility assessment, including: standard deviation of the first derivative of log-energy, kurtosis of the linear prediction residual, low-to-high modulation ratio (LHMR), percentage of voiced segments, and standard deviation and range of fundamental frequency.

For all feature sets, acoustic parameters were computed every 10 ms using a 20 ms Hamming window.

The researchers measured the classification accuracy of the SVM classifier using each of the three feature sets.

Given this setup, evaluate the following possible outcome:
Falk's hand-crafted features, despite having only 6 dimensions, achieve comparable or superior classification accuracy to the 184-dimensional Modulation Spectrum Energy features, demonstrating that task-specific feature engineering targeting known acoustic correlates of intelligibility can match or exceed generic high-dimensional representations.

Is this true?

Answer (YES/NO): YES